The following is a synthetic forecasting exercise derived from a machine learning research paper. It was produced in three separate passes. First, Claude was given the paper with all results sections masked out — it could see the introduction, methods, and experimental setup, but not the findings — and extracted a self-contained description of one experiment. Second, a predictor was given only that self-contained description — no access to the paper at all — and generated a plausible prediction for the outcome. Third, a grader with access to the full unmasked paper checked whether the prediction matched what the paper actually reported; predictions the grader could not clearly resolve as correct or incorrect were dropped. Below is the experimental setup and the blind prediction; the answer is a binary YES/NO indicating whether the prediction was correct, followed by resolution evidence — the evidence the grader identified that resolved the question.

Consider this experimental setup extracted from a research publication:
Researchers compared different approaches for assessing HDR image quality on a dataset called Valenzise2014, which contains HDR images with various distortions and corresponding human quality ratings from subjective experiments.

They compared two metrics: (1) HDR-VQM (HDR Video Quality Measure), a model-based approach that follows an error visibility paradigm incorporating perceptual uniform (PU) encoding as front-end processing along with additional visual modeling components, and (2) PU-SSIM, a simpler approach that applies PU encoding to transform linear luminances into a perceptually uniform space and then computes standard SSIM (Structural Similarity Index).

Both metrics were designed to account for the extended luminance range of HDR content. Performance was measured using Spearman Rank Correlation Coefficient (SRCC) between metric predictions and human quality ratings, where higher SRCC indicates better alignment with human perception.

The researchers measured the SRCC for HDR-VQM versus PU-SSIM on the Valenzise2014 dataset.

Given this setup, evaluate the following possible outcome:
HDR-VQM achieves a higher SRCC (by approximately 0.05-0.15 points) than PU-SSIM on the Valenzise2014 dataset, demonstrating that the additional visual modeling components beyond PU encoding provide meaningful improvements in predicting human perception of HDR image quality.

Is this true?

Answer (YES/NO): NO